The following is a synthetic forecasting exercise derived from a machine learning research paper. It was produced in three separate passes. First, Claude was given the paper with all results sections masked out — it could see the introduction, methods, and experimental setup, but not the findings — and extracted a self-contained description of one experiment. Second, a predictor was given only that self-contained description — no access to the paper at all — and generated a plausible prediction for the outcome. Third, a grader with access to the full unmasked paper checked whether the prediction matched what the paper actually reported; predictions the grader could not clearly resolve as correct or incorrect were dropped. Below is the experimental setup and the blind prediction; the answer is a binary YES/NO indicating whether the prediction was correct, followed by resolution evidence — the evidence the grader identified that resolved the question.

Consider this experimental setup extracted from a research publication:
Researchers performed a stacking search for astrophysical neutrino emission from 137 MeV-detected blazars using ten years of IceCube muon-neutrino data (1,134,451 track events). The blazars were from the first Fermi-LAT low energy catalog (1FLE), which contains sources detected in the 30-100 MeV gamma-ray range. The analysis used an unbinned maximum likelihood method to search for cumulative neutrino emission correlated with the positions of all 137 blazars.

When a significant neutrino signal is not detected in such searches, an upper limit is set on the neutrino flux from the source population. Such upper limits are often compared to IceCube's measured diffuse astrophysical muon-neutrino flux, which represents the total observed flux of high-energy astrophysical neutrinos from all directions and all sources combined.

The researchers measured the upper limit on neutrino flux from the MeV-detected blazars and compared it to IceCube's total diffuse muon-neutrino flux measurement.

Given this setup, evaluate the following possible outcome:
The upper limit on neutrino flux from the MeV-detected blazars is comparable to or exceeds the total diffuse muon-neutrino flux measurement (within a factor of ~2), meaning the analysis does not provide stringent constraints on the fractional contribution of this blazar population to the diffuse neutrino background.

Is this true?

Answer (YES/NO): NO